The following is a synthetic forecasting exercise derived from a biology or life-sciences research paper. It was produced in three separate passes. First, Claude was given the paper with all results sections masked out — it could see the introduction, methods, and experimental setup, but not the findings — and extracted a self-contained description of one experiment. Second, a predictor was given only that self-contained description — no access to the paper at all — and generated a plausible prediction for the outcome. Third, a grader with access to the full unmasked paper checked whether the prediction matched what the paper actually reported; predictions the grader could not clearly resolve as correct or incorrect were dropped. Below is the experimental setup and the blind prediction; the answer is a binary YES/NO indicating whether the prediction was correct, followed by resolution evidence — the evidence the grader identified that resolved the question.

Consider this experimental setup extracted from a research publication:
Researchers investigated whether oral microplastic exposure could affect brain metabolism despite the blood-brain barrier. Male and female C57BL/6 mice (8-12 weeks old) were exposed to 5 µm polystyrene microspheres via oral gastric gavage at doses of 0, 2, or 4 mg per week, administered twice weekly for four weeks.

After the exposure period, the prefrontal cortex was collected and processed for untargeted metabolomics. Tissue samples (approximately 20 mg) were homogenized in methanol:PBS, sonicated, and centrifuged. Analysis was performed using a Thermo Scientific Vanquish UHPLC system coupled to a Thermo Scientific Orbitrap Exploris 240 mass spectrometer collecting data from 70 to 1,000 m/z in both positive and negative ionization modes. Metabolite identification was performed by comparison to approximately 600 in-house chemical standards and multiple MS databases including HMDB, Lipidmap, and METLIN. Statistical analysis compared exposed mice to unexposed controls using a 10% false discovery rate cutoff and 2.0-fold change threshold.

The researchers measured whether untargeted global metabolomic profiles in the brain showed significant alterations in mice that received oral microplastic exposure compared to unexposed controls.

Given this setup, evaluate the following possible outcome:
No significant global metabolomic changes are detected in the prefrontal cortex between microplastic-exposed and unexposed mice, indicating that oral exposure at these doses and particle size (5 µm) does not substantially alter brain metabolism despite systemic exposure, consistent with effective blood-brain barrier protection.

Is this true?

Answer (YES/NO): NO